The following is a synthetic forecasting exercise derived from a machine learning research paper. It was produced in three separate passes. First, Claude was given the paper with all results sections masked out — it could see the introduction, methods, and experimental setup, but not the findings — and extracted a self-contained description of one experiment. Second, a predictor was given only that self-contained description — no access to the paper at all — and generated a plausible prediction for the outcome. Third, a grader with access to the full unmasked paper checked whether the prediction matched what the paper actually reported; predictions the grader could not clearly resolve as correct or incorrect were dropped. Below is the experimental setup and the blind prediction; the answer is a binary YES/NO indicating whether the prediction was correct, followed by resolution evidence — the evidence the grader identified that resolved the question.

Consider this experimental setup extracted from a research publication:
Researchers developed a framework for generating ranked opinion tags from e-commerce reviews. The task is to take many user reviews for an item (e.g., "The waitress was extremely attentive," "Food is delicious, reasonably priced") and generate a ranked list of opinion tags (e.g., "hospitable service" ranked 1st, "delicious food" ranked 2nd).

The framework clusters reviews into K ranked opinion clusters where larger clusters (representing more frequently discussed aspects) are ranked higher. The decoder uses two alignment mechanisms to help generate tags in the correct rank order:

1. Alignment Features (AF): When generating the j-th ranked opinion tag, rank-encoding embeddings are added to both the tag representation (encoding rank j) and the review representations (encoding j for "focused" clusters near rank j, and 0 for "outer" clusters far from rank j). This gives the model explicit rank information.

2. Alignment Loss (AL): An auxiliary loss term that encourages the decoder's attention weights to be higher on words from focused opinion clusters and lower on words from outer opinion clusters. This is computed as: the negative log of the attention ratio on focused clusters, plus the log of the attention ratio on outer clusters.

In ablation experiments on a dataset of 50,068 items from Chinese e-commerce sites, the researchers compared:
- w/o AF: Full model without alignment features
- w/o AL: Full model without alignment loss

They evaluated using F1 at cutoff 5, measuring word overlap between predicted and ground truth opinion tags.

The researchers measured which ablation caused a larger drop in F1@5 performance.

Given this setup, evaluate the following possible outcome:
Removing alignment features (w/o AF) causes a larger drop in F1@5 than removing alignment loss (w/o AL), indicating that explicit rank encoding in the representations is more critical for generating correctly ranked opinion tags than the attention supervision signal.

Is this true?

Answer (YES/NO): YES